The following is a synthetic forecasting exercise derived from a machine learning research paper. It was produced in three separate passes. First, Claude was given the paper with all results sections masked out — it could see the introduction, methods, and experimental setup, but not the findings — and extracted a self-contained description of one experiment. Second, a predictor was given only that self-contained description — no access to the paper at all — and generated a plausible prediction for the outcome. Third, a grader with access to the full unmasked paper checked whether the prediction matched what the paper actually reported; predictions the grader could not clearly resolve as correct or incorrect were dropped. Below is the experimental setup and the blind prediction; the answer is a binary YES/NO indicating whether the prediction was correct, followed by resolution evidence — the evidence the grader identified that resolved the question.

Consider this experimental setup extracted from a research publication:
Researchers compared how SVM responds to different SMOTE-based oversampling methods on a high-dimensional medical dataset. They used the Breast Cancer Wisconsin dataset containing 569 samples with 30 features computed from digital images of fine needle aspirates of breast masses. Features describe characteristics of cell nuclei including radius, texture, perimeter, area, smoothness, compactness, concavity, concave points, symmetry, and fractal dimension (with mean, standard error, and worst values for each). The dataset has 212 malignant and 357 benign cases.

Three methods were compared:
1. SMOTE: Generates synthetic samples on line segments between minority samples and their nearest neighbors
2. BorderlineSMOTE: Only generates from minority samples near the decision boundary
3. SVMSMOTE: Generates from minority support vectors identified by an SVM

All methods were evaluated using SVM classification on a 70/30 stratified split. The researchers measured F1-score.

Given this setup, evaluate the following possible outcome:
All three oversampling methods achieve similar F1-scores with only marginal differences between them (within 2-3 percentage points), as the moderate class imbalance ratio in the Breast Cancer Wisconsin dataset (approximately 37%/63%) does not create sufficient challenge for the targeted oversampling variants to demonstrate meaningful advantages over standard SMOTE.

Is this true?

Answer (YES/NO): NO